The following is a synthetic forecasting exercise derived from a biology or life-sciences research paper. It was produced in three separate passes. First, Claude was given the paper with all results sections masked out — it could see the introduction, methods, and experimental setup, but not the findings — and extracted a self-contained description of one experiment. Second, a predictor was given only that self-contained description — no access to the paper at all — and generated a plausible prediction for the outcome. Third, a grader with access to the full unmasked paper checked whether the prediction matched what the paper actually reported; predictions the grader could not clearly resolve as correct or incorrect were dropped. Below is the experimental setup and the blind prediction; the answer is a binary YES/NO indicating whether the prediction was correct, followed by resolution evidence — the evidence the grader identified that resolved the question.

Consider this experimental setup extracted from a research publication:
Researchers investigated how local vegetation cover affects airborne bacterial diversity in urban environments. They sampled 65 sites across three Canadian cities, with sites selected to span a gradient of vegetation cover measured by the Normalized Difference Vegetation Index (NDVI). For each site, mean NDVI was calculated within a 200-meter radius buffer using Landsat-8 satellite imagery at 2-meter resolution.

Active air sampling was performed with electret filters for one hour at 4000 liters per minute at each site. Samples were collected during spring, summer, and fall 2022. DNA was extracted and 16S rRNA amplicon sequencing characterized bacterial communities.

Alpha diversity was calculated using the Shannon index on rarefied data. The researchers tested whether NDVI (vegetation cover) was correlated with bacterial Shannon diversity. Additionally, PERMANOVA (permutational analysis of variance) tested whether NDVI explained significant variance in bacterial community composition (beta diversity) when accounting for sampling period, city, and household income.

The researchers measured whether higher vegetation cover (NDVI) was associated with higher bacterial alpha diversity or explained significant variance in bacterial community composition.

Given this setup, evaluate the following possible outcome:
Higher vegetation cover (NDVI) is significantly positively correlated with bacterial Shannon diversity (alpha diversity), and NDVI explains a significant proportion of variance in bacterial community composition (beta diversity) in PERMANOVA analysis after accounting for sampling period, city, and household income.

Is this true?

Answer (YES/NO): NO